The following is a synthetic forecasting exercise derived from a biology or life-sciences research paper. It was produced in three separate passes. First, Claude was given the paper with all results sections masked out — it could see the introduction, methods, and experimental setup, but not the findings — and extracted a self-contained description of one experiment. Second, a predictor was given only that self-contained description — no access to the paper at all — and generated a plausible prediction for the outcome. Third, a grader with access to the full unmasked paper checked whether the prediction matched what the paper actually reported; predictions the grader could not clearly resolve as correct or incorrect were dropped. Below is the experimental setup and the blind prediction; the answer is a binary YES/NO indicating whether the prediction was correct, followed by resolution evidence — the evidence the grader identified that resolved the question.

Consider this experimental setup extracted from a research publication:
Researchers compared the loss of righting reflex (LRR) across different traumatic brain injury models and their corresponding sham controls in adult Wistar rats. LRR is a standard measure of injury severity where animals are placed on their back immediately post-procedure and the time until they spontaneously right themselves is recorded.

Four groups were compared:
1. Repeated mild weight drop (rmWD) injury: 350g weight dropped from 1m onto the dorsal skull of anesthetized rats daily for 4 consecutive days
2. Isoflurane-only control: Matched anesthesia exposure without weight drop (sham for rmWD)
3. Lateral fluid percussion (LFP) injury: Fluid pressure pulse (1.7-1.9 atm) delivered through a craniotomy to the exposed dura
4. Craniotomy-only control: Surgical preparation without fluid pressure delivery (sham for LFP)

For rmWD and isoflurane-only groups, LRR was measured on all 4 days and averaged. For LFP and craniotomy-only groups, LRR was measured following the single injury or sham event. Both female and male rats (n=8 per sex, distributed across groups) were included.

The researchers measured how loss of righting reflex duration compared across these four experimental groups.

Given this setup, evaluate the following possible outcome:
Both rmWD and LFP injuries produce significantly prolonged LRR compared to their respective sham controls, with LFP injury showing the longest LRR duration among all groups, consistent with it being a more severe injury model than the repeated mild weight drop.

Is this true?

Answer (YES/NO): NO